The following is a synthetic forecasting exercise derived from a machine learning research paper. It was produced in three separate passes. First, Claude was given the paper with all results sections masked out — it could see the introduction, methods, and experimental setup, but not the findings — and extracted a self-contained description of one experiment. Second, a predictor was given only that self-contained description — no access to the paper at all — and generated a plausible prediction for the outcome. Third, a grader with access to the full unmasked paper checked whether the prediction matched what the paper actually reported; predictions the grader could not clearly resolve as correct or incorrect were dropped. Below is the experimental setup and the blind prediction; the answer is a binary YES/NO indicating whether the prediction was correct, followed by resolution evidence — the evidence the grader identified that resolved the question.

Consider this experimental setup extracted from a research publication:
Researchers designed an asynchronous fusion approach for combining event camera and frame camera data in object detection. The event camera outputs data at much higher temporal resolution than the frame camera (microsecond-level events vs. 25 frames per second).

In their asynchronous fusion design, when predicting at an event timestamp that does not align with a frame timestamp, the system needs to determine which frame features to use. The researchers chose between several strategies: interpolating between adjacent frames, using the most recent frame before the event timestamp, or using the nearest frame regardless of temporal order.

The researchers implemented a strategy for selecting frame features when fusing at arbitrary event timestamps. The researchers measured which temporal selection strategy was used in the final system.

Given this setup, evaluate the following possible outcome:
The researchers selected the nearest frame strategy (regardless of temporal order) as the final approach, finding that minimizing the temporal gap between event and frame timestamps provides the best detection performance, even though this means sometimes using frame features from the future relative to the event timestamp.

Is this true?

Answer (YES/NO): NO